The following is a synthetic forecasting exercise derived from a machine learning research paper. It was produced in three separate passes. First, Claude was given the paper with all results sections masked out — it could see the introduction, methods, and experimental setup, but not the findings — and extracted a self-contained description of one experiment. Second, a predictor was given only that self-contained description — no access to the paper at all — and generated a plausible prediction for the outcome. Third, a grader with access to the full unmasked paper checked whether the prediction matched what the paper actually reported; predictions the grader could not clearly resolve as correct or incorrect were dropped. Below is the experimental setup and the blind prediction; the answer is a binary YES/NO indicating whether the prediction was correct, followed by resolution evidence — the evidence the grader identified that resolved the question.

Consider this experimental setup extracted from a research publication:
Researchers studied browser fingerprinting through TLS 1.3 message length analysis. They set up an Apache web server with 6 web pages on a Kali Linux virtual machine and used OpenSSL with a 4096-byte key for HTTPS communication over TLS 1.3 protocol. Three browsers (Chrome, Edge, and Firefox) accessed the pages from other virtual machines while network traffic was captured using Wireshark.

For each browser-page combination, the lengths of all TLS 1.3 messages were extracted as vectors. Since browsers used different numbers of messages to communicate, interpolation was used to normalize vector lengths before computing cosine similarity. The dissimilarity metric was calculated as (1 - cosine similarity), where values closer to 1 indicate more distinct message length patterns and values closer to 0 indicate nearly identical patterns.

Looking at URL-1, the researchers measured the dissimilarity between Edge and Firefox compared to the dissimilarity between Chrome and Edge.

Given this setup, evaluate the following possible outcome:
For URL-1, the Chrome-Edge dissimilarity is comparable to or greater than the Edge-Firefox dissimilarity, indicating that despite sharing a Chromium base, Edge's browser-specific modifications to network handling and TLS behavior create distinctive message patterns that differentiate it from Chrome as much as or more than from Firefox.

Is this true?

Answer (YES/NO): YES